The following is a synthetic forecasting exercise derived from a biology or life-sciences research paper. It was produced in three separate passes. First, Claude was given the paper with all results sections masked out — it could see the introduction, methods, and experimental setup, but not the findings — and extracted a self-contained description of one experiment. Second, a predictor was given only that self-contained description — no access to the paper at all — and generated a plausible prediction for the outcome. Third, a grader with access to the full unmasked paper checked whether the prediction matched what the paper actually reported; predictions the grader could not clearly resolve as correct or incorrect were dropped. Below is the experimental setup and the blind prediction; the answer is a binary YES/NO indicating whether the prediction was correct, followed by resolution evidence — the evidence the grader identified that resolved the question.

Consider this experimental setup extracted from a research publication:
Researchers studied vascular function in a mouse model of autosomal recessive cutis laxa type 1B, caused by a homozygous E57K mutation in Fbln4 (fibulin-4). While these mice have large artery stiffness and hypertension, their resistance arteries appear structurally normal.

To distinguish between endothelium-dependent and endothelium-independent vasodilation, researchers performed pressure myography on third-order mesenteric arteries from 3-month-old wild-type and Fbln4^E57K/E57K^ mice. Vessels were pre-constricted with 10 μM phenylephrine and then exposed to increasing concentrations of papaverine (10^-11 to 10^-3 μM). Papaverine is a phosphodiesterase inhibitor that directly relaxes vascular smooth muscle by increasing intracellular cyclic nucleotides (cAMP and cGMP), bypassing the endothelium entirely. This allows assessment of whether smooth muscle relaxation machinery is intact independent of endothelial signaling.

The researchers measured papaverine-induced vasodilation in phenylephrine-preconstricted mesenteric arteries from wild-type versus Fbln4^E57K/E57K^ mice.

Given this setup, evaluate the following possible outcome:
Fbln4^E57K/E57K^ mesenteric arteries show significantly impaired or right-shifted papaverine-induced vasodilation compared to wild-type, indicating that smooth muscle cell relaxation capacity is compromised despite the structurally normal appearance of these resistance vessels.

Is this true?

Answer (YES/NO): NO